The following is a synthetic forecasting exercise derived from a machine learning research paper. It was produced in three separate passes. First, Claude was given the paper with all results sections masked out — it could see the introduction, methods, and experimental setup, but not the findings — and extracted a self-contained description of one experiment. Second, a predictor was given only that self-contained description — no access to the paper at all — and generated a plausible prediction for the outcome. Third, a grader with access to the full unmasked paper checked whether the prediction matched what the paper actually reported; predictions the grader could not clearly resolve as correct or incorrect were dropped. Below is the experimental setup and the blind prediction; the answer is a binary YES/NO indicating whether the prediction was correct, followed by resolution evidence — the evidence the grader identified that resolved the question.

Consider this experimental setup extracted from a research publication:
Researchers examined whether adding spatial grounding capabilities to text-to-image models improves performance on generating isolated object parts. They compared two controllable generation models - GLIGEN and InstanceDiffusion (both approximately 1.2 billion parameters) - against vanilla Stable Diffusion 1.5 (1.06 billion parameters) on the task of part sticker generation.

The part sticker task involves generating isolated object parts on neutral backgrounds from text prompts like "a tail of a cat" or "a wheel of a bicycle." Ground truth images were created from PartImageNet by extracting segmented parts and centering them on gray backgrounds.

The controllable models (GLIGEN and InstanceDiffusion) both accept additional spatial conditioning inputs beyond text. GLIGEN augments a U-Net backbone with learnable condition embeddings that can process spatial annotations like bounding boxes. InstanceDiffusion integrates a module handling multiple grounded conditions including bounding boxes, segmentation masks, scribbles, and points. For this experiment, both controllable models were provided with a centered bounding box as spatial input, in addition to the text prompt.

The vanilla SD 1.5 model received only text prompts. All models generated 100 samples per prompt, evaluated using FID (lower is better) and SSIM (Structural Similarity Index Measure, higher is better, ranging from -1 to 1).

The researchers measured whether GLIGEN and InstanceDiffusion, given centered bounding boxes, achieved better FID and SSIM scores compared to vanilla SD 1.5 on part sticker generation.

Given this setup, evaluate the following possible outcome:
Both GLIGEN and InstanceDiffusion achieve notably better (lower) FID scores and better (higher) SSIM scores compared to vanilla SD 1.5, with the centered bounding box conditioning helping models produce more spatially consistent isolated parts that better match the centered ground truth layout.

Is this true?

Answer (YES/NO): NO